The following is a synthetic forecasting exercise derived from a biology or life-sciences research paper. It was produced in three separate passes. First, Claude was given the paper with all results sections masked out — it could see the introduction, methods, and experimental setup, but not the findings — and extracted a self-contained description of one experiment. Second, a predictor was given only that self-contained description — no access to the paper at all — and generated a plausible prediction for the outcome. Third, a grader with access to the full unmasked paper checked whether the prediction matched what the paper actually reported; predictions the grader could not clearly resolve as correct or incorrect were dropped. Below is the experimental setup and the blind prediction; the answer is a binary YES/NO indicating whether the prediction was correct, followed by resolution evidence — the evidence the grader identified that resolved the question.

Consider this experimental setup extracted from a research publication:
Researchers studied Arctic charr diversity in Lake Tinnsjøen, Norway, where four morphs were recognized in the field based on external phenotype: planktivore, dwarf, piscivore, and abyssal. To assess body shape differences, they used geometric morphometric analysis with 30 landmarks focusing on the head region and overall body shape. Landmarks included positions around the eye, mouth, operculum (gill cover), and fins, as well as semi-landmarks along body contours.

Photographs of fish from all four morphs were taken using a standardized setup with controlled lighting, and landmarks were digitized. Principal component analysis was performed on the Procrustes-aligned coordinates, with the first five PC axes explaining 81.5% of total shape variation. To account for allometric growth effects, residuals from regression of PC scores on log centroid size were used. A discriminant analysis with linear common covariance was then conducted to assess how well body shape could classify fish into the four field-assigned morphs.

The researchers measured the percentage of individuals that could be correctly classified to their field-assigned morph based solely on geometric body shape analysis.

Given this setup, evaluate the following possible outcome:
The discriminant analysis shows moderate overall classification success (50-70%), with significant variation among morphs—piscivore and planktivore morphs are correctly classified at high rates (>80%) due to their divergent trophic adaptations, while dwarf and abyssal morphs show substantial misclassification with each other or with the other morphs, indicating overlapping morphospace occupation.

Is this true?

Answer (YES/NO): NO